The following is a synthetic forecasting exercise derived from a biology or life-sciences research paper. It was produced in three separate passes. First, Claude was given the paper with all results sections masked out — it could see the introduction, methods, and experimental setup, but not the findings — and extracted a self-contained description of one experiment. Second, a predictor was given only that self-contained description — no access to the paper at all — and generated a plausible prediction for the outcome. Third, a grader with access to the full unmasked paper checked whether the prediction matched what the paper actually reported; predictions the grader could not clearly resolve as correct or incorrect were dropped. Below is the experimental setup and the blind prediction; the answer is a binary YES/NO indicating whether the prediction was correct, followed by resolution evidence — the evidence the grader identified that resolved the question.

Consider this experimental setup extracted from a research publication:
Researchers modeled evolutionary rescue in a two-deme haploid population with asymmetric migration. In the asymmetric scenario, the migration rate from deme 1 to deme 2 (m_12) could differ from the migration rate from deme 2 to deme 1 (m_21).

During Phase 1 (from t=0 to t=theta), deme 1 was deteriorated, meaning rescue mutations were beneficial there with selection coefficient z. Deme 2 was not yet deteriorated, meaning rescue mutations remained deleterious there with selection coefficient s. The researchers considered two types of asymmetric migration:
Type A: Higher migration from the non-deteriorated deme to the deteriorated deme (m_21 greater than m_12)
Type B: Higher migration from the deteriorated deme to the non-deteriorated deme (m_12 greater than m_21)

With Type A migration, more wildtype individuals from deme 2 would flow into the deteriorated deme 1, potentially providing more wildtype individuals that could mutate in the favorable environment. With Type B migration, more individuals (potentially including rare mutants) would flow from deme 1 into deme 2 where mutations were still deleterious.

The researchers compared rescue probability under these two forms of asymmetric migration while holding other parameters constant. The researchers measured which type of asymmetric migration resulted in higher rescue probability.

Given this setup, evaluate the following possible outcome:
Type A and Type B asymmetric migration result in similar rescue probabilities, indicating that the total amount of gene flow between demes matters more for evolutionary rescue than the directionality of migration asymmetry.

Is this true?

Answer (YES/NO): NO